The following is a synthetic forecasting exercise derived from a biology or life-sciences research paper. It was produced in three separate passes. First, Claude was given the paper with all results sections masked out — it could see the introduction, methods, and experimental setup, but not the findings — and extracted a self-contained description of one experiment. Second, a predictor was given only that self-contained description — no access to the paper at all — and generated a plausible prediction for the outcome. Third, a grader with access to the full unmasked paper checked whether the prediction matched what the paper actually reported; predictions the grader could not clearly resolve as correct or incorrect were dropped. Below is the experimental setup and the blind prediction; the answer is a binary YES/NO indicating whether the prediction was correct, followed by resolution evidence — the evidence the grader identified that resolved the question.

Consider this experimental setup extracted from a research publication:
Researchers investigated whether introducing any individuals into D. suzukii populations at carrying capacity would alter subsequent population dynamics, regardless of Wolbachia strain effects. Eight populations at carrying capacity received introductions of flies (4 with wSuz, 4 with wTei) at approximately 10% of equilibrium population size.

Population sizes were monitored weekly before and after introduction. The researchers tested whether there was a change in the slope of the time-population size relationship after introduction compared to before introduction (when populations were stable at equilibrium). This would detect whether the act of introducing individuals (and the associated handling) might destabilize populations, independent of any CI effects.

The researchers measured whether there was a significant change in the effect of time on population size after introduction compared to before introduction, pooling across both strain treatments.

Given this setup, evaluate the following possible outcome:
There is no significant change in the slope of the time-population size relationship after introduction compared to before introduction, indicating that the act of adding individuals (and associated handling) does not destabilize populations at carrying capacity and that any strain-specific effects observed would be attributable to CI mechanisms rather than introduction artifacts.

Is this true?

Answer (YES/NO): YES